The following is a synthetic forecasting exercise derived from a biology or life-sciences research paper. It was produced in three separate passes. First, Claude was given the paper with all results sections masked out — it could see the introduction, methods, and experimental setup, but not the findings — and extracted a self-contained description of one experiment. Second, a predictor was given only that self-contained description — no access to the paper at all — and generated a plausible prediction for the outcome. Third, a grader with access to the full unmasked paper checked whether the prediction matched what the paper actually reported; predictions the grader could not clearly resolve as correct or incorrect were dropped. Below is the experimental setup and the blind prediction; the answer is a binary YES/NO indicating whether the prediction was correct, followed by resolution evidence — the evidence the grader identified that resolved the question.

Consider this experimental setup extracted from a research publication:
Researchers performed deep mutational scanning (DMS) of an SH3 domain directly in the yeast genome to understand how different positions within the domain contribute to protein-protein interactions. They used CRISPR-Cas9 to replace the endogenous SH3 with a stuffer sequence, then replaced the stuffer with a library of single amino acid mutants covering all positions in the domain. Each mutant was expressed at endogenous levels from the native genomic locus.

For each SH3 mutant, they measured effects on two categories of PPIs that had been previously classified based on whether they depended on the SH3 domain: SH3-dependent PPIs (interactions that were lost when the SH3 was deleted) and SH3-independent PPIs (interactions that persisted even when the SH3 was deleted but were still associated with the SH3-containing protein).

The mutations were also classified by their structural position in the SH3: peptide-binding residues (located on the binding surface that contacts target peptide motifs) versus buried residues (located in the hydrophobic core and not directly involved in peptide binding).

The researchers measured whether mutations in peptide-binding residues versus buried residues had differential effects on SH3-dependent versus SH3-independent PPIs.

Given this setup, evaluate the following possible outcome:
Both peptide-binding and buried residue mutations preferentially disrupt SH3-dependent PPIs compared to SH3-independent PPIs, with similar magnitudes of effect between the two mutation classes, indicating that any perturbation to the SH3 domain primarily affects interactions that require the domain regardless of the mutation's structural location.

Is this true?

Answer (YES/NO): NO